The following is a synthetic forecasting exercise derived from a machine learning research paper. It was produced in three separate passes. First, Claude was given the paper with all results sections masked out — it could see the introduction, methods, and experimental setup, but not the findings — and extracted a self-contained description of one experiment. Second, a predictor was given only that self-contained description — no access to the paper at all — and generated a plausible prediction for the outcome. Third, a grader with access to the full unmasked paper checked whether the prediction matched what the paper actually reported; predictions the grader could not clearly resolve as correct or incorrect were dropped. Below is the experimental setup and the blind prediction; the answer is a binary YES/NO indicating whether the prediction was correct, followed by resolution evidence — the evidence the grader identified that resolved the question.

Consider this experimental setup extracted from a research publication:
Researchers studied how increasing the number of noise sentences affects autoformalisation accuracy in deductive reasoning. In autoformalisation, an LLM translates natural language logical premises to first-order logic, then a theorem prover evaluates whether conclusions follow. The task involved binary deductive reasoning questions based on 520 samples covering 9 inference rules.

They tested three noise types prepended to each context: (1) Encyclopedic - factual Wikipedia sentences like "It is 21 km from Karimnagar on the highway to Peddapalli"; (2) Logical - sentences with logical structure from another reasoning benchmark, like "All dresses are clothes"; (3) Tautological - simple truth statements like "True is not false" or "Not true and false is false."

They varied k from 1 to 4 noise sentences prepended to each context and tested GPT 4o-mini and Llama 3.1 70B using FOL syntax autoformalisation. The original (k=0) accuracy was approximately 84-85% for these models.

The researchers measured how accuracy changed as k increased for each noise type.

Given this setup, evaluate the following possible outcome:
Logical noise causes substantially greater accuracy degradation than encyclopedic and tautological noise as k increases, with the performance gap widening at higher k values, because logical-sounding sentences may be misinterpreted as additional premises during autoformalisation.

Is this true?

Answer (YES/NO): YES